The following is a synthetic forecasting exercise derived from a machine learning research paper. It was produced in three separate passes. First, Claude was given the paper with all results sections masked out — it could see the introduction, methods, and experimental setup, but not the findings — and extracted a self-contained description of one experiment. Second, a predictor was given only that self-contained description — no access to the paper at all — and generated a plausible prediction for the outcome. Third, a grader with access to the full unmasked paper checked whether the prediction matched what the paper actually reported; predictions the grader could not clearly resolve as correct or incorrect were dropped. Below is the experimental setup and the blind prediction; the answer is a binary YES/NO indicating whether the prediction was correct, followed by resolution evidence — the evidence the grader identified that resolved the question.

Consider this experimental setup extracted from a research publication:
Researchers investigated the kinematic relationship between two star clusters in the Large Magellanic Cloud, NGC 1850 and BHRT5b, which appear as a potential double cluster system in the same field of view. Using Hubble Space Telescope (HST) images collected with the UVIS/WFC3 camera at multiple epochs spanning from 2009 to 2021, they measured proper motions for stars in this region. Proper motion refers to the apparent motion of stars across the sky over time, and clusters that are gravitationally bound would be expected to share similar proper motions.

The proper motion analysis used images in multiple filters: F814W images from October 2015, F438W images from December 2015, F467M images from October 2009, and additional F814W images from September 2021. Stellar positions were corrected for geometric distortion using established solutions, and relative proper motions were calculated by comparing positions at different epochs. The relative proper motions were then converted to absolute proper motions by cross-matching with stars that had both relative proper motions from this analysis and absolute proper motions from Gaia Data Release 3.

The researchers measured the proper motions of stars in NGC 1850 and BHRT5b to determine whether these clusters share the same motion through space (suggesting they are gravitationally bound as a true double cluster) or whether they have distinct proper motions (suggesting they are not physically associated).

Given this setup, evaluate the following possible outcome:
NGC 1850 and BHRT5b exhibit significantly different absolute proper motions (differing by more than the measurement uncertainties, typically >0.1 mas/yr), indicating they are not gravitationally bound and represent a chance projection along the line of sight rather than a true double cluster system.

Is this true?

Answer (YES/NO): YES